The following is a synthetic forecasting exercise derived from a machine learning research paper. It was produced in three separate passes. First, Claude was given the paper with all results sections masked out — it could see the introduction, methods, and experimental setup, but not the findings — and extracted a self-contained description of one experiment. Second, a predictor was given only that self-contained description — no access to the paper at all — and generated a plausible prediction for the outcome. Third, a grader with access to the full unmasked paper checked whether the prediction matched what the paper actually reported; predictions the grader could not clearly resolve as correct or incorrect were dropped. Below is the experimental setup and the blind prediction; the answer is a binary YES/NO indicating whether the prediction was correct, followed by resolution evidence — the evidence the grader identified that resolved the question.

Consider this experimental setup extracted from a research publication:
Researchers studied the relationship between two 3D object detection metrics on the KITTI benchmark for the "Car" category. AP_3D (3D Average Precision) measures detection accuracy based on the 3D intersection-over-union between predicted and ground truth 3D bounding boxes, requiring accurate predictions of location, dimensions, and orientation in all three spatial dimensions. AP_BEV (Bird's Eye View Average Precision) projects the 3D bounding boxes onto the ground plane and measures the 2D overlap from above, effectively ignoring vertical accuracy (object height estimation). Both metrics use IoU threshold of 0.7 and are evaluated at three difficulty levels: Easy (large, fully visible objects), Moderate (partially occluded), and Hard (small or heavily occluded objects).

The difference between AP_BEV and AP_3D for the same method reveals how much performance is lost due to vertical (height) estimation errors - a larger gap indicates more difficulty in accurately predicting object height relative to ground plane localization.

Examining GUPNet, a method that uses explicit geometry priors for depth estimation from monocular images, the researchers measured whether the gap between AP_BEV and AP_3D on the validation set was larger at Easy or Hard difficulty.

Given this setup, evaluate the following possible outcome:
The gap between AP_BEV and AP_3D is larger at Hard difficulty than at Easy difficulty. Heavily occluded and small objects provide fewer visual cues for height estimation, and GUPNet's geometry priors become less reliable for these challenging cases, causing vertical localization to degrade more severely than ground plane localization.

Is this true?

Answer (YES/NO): NO